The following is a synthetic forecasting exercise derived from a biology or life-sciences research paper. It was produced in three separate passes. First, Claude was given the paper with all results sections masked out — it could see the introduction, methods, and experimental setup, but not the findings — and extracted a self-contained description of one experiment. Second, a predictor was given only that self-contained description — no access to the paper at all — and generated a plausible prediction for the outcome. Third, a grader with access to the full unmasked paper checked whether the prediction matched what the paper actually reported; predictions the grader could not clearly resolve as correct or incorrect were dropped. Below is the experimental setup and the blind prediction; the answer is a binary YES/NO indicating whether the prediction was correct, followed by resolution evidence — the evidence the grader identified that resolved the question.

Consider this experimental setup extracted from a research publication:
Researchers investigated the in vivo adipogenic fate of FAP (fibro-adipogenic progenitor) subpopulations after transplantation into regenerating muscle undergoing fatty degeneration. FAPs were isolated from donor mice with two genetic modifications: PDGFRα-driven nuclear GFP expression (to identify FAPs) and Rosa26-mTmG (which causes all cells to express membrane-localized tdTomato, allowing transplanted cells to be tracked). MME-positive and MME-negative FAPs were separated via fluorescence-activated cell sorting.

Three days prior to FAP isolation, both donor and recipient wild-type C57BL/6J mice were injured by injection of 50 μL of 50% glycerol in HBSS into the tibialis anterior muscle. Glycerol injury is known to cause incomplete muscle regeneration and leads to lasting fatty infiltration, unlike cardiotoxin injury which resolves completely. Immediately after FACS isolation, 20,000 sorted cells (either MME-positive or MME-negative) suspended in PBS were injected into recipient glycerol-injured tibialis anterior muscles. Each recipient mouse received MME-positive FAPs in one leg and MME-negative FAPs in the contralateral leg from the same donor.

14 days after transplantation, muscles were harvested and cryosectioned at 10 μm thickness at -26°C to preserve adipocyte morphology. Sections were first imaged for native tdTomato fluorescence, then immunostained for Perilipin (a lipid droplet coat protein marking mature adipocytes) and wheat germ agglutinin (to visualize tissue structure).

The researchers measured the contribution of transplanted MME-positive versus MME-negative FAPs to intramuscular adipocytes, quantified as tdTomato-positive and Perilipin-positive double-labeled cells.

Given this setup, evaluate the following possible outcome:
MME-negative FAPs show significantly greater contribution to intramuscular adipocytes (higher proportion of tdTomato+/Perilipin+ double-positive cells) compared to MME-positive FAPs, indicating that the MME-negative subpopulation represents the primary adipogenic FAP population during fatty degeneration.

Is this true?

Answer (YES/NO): NO